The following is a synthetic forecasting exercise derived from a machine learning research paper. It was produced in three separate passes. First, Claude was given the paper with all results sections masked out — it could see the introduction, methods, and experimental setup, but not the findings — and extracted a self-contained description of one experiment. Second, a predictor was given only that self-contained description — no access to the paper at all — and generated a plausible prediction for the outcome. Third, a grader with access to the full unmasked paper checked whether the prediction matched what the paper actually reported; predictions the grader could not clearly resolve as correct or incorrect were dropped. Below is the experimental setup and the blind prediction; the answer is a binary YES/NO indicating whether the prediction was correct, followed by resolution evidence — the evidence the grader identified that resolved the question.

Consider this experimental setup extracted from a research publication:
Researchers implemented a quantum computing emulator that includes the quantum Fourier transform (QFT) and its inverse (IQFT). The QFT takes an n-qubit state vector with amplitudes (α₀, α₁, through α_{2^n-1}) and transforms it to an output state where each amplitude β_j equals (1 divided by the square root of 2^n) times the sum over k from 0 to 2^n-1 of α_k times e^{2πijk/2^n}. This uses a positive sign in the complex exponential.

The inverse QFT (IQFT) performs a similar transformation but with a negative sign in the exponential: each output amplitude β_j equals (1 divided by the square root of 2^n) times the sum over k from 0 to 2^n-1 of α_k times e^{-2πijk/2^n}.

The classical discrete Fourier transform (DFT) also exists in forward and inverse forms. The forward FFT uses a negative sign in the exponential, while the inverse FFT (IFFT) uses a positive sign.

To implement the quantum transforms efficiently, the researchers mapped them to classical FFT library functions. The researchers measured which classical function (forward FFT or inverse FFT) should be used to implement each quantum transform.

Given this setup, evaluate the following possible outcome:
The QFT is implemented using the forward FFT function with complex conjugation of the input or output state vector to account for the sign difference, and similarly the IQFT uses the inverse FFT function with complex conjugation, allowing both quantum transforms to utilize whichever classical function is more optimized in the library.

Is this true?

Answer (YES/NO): NO